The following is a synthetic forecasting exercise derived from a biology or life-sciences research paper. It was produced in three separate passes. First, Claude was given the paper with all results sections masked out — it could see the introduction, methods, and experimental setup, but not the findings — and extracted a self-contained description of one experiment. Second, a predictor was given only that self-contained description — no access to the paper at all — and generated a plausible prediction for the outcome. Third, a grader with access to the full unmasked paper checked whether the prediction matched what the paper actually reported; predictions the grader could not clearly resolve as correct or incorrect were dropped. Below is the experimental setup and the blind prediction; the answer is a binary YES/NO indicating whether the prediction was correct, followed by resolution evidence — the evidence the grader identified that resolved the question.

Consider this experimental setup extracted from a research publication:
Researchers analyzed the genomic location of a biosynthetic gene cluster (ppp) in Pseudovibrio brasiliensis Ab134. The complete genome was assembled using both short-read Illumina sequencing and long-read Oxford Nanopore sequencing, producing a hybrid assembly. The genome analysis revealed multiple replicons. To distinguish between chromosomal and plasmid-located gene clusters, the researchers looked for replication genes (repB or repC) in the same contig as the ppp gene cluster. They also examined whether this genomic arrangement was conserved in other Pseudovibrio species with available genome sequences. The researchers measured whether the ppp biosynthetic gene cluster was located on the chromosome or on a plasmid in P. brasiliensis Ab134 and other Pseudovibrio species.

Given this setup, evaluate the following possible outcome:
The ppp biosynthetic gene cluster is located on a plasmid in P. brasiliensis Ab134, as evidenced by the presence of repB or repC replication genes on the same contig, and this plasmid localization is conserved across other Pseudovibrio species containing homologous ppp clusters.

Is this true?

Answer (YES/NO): YES